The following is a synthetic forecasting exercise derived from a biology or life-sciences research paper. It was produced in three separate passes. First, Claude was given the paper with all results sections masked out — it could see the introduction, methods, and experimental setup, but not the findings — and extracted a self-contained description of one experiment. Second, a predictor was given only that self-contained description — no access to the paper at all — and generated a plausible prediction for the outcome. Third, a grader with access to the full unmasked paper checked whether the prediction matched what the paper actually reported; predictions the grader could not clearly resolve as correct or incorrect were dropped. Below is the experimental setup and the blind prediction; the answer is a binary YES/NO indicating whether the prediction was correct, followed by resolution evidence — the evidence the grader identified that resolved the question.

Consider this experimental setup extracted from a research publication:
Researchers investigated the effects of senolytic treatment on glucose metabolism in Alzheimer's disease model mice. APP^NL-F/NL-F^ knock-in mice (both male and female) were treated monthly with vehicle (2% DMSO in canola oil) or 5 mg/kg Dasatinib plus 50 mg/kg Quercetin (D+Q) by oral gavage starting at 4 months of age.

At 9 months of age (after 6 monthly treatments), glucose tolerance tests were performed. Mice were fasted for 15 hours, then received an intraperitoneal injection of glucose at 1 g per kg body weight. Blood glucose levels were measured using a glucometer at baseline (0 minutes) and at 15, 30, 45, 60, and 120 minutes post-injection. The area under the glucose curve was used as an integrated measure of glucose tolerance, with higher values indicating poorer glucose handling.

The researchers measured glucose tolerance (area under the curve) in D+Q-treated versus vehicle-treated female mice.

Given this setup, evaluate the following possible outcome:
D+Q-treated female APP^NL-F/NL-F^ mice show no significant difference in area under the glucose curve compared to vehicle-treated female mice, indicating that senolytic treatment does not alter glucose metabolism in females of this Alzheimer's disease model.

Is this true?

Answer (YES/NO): NO